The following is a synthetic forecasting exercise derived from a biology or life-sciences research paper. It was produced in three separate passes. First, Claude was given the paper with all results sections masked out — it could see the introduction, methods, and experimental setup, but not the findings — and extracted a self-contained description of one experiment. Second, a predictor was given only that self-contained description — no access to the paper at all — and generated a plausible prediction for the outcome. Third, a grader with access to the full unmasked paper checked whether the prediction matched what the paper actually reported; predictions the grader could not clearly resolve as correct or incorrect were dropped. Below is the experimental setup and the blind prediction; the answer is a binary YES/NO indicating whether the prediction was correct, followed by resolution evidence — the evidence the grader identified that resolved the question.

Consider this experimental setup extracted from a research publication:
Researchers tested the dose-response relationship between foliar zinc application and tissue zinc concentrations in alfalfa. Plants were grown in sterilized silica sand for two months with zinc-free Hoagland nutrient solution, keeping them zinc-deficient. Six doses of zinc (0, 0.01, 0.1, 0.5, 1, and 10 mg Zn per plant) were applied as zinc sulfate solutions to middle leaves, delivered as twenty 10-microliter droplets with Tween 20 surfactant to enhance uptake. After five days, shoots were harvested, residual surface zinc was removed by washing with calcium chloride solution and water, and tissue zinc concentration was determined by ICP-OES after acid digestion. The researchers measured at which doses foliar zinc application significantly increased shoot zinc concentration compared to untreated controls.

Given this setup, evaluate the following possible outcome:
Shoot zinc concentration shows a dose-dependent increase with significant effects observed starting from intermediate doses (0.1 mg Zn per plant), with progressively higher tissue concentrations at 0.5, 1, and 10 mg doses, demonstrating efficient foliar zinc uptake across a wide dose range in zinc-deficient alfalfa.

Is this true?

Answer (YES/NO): YES